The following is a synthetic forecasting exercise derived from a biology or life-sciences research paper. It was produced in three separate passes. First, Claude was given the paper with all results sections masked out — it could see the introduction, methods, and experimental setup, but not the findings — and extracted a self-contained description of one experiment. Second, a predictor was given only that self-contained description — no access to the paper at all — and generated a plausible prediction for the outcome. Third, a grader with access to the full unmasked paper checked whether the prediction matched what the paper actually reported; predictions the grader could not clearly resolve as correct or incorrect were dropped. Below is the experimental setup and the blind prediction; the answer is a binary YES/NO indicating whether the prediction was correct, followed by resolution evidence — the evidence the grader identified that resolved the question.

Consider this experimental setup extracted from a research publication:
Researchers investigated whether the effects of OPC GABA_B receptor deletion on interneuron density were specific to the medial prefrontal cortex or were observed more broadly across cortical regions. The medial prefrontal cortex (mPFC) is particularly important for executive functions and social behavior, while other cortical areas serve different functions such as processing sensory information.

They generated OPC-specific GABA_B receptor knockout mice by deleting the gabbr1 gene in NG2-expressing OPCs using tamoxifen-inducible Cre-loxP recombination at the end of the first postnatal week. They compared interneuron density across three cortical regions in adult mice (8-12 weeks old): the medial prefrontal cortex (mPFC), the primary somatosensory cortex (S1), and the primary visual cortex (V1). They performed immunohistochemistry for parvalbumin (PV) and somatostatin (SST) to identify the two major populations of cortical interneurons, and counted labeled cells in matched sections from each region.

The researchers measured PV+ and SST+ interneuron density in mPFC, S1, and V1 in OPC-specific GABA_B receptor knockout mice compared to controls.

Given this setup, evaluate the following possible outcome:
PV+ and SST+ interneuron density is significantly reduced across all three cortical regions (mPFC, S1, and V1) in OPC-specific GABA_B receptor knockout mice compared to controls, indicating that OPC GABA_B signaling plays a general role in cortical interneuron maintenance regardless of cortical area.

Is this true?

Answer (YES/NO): NO